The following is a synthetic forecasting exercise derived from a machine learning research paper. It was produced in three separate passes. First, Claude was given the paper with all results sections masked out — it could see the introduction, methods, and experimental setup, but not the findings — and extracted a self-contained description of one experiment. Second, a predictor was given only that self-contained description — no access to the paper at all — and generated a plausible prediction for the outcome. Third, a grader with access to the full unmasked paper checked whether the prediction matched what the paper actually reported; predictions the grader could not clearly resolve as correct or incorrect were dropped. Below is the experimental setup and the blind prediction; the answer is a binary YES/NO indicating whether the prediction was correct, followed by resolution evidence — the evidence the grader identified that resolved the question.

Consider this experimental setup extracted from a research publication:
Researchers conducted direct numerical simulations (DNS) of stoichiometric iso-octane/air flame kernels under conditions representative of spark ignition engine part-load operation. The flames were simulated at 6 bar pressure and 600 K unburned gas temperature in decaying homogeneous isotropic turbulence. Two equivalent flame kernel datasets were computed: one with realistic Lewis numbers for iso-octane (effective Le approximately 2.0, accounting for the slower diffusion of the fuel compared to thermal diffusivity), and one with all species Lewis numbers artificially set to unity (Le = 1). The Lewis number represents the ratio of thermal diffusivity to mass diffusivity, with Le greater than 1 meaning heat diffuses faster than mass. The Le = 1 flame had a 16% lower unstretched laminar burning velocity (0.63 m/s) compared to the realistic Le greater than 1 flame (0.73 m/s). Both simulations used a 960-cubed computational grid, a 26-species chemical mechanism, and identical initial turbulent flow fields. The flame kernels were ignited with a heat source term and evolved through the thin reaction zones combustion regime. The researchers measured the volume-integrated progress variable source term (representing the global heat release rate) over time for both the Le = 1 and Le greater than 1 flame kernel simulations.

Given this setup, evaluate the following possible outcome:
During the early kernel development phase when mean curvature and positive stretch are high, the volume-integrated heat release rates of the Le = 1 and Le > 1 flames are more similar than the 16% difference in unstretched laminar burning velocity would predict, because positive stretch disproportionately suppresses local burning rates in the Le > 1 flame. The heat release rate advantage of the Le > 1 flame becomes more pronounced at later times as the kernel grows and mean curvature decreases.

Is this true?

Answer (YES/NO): NO